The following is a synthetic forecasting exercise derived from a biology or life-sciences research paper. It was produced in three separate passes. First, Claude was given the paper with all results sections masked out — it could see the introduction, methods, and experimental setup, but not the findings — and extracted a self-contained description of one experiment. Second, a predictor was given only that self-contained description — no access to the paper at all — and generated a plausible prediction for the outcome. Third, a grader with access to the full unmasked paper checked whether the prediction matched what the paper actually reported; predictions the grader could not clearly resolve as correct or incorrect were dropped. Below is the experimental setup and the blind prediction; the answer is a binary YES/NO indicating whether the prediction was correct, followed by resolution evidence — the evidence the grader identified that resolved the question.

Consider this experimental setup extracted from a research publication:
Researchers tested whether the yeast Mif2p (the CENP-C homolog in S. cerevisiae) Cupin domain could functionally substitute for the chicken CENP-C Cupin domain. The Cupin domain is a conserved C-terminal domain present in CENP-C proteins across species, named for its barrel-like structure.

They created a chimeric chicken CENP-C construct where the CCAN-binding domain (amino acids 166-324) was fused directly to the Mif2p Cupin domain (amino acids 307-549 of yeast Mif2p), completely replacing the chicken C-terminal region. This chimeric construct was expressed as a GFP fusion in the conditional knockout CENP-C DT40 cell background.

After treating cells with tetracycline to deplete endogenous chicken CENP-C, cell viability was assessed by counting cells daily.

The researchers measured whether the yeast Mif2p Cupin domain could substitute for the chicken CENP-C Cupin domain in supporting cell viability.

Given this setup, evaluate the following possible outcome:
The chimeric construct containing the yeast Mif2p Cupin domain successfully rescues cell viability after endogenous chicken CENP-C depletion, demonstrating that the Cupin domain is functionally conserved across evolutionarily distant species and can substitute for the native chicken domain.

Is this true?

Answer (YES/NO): NO